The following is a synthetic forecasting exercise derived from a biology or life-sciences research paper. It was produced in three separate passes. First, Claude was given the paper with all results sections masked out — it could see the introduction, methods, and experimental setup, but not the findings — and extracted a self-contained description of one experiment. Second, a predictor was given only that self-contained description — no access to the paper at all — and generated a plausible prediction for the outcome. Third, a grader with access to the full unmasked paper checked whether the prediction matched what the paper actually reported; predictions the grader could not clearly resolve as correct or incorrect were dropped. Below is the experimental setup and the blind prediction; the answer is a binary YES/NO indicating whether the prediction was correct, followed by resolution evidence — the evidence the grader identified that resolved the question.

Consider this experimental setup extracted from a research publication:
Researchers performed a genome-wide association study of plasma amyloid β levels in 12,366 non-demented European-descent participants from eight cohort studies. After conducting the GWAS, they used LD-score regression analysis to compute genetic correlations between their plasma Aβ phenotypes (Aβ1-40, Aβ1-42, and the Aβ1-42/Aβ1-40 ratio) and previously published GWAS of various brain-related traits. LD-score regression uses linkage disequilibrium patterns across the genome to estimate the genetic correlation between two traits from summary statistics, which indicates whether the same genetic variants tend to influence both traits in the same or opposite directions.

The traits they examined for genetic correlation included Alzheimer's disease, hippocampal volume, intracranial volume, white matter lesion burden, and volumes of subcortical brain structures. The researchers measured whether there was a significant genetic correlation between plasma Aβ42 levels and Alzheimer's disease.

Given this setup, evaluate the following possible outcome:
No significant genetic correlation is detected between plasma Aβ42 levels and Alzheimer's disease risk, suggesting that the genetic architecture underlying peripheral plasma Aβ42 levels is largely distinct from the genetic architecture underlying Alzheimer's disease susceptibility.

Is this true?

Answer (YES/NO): YES